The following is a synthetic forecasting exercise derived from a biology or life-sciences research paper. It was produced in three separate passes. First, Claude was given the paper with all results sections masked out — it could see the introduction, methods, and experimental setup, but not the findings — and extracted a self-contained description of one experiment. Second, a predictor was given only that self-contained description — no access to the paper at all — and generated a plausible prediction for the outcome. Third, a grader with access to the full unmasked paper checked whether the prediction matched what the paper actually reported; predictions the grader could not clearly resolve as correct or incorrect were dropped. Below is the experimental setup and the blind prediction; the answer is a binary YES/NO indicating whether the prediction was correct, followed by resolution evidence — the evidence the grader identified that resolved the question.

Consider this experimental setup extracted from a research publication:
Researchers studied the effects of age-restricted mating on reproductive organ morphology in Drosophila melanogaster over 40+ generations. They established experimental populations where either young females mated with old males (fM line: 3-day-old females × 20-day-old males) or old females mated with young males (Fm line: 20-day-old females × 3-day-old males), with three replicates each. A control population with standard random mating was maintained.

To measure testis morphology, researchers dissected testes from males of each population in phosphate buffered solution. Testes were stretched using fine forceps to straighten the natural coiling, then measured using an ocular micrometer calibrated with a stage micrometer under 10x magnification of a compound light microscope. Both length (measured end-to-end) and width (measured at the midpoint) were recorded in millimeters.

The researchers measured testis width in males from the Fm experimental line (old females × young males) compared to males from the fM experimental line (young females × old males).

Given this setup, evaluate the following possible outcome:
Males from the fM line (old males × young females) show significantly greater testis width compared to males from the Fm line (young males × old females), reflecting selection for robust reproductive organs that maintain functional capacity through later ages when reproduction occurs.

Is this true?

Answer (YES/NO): NO